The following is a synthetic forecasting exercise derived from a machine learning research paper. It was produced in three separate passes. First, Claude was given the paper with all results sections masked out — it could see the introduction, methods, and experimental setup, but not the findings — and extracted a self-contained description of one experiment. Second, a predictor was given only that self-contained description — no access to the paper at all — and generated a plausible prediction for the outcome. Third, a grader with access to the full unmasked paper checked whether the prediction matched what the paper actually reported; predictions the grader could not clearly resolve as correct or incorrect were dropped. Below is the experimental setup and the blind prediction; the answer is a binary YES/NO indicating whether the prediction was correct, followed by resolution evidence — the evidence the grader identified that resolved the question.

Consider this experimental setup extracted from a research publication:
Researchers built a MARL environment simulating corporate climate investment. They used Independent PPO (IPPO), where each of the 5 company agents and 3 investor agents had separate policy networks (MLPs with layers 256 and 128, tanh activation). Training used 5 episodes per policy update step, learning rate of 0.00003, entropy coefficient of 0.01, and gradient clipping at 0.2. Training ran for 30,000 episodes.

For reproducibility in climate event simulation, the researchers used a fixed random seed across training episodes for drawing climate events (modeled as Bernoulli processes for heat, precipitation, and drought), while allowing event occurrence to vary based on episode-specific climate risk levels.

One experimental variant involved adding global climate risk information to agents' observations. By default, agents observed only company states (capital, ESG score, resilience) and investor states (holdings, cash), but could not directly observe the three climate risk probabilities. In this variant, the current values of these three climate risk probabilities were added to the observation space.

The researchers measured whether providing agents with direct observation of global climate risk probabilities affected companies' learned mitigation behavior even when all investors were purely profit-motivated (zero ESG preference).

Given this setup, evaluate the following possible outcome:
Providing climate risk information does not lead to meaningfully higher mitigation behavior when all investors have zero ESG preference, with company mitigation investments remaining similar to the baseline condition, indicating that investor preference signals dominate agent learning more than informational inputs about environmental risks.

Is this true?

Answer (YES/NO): NO